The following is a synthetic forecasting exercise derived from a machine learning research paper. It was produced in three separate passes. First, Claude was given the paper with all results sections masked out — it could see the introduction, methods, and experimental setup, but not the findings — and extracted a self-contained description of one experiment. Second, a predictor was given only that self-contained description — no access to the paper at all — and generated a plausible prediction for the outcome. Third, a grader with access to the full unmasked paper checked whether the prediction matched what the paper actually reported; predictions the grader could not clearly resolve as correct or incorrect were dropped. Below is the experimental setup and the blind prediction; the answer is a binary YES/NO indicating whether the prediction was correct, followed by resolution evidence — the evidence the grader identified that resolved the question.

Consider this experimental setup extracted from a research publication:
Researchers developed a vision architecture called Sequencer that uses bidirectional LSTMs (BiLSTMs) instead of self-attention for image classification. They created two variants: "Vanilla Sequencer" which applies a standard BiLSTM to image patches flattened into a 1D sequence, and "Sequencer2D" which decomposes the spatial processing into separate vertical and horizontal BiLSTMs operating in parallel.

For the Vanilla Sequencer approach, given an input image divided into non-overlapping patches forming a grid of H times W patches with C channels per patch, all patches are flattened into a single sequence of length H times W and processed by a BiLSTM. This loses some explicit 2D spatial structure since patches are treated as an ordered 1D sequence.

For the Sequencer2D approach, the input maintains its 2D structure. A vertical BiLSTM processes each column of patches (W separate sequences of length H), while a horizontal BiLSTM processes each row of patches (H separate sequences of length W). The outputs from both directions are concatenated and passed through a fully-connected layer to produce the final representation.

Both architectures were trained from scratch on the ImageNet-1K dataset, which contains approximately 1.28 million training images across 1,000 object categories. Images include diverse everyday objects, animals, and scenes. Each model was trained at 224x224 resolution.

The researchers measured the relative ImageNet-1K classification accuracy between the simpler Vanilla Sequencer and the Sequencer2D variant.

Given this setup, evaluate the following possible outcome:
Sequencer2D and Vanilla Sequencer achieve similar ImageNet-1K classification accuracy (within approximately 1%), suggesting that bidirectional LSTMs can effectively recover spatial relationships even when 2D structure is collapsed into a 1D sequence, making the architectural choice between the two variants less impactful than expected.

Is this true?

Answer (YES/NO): NO